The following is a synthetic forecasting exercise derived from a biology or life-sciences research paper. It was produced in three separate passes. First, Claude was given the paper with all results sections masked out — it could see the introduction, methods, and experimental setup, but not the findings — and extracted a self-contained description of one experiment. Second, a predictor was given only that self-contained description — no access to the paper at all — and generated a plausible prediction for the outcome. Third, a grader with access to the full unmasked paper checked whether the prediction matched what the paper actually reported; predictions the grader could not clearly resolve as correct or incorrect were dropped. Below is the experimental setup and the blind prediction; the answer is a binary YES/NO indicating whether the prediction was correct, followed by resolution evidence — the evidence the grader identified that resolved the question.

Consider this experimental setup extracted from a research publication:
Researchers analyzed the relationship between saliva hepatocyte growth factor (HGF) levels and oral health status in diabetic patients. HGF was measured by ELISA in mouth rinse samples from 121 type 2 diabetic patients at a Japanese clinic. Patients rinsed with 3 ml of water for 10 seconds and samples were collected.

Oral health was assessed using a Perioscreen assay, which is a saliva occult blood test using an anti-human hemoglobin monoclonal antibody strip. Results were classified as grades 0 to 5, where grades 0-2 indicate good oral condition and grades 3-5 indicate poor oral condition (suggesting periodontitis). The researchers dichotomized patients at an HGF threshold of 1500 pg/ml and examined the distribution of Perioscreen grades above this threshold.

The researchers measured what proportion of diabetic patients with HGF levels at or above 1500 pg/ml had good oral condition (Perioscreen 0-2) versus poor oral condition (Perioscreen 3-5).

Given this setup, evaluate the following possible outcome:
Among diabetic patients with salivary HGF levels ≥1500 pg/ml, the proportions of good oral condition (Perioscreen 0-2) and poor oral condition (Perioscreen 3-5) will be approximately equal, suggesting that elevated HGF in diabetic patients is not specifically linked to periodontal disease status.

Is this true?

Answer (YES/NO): NO